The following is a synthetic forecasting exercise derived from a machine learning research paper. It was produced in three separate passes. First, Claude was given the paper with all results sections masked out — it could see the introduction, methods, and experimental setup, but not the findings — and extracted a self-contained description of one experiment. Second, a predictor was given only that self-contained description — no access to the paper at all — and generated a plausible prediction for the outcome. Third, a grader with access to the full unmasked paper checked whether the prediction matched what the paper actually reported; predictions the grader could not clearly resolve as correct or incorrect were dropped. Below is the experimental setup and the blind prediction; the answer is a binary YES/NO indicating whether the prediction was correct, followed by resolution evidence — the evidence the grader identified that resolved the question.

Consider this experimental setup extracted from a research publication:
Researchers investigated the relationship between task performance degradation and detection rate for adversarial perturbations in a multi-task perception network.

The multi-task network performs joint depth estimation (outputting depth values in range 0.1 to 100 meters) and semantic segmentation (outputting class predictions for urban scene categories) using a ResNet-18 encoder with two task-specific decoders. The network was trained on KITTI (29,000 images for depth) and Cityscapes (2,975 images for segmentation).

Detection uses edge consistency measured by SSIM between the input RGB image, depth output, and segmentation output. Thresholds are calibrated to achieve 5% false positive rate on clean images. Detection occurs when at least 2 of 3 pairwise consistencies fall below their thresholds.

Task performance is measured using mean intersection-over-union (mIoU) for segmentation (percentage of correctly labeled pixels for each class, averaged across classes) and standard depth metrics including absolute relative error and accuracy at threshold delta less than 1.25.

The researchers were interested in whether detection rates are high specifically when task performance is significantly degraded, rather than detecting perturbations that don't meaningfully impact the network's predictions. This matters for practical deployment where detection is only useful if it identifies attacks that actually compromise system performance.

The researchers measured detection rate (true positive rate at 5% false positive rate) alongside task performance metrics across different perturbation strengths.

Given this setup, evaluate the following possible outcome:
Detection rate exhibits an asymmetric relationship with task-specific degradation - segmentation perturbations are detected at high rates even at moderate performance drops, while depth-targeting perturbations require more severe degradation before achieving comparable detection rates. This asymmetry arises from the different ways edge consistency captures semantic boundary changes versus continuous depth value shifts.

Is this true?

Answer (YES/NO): NO